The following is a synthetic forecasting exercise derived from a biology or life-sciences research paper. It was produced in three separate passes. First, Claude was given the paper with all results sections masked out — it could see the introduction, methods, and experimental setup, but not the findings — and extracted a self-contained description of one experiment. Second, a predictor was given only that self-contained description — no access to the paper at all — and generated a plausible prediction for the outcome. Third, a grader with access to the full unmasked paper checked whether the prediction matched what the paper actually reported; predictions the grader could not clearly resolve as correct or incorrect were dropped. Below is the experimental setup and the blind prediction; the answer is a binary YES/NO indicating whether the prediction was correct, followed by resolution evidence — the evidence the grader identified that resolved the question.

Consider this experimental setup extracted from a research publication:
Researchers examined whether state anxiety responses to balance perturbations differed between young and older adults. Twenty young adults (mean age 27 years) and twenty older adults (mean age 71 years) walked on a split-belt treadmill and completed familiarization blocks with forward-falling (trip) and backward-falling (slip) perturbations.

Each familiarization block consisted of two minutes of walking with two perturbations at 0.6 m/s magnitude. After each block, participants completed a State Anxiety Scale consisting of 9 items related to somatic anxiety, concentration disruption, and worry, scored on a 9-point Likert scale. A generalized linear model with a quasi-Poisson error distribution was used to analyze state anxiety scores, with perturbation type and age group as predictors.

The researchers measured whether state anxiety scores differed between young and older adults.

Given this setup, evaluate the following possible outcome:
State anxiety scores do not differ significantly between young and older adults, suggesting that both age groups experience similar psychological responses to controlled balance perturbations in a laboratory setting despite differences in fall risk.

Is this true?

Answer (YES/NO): YES